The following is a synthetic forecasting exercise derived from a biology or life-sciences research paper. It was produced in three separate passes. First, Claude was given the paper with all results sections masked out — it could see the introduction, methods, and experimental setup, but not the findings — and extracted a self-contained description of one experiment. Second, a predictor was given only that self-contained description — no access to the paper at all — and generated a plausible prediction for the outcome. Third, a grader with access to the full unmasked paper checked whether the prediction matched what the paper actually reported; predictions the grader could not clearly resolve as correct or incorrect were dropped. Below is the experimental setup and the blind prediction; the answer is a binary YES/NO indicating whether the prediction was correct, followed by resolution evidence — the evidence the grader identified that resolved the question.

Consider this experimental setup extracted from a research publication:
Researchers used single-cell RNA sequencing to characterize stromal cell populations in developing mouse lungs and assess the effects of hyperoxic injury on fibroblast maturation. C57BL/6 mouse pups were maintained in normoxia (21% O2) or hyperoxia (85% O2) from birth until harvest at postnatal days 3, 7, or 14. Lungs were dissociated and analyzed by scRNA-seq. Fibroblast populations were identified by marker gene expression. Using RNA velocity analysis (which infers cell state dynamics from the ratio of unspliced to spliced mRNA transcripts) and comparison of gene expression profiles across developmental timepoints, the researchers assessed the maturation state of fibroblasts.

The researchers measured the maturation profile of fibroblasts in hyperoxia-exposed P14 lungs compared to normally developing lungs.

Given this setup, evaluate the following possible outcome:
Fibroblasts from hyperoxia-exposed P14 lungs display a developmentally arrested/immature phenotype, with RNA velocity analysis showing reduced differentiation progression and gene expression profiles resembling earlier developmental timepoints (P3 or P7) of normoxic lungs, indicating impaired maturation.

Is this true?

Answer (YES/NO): YES